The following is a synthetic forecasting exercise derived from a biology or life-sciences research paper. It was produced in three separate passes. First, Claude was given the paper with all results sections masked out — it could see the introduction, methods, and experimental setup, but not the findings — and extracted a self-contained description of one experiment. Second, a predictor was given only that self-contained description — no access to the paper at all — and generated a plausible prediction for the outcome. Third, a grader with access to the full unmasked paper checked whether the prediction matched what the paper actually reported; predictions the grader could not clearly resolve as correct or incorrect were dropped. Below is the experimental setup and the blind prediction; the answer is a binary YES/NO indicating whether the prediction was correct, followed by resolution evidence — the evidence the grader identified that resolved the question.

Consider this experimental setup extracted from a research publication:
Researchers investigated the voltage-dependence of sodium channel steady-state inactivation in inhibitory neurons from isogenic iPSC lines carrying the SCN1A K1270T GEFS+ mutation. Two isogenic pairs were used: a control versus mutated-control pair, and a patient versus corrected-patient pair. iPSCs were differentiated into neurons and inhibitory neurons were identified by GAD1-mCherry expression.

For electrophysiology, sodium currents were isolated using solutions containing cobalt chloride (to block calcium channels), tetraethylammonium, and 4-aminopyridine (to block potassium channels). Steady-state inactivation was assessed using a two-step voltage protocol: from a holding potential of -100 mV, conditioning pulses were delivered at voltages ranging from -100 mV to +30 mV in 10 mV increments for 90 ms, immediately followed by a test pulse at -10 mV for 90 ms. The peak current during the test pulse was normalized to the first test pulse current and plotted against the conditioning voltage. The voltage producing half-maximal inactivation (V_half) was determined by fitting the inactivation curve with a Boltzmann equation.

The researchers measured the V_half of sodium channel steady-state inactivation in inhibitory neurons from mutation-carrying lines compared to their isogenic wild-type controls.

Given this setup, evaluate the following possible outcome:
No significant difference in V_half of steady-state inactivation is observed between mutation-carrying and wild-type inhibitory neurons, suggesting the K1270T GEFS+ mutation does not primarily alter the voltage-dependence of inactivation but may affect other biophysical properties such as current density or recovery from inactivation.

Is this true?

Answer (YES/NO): YES